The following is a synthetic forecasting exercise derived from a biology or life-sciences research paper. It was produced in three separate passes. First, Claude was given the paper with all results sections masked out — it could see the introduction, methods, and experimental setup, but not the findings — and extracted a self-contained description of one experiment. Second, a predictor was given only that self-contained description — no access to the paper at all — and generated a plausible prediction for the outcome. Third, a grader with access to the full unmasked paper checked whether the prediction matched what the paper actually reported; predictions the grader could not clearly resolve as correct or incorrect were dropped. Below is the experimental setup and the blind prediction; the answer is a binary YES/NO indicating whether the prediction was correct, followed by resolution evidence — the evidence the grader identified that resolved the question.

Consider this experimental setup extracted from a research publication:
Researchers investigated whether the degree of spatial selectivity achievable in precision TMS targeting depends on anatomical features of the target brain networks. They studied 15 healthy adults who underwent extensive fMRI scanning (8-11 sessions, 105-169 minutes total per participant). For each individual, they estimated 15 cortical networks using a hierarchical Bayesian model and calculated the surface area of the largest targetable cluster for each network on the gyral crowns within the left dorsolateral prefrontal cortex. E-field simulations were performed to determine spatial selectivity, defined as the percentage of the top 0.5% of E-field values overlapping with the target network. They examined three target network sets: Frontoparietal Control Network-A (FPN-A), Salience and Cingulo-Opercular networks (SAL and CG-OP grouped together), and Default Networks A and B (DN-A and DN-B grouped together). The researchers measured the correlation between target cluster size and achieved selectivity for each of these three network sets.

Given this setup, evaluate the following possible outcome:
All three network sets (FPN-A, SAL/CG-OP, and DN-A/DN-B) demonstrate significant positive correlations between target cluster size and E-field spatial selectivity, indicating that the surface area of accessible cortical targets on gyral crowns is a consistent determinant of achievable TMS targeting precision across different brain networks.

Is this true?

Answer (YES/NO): NO